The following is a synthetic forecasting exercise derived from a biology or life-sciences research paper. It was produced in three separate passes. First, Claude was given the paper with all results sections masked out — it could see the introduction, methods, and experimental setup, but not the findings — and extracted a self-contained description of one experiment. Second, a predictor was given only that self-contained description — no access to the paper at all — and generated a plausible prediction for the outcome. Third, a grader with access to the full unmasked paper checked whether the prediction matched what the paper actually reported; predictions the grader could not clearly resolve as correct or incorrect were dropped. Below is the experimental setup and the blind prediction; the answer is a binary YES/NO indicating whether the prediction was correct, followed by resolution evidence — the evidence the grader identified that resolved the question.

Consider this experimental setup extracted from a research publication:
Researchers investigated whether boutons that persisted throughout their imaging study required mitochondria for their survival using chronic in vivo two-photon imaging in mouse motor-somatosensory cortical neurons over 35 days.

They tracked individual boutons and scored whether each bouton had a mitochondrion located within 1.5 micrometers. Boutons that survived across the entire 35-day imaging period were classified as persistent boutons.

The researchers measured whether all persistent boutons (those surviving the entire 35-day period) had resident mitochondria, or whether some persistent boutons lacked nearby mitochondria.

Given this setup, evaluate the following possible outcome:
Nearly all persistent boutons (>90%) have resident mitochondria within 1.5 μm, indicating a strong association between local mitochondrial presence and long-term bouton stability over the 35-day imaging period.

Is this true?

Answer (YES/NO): NO